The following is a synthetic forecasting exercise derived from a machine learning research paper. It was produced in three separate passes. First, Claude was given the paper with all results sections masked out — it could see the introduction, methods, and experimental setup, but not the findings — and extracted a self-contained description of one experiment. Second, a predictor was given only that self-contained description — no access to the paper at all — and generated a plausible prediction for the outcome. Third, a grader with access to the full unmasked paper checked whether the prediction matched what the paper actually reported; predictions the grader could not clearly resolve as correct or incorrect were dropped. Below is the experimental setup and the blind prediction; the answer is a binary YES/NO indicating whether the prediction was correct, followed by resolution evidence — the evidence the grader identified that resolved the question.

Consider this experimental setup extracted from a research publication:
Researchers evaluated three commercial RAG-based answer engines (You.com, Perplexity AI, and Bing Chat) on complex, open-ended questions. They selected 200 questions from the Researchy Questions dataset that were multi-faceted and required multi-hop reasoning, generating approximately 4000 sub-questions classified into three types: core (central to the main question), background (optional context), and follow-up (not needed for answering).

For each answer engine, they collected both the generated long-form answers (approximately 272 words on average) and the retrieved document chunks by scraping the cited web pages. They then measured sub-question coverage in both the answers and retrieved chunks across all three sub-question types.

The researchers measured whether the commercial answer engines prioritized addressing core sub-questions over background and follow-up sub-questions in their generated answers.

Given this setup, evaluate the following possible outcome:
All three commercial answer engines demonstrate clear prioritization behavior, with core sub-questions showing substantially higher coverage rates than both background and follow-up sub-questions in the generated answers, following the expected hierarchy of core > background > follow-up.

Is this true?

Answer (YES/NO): YES